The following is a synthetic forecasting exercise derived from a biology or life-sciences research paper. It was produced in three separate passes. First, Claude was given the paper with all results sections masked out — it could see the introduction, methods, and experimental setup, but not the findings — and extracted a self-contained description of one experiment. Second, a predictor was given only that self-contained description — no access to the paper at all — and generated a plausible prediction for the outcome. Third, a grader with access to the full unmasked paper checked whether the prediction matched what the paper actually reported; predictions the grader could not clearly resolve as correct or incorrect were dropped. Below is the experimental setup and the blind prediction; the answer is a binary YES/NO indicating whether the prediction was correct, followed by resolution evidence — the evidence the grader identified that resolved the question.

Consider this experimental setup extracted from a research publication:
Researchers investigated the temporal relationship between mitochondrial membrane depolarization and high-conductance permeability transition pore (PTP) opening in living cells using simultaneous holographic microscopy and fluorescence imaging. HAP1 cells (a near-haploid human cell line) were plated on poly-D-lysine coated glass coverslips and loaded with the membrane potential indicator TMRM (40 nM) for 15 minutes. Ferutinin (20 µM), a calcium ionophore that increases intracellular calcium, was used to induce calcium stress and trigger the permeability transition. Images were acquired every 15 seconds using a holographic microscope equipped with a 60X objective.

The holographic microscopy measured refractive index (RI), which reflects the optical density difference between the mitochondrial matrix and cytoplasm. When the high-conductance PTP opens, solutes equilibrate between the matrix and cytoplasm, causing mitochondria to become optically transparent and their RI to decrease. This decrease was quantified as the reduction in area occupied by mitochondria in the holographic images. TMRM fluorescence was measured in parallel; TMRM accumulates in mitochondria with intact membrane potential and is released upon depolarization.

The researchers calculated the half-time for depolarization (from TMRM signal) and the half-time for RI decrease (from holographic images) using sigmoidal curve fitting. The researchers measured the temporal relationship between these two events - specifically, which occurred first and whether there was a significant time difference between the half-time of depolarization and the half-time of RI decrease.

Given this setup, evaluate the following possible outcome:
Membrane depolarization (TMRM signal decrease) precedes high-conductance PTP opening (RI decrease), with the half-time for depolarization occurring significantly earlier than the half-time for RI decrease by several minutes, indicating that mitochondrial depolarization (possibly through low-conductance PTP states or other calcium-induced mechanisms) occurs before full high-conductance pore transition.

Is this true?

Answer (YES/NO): YES